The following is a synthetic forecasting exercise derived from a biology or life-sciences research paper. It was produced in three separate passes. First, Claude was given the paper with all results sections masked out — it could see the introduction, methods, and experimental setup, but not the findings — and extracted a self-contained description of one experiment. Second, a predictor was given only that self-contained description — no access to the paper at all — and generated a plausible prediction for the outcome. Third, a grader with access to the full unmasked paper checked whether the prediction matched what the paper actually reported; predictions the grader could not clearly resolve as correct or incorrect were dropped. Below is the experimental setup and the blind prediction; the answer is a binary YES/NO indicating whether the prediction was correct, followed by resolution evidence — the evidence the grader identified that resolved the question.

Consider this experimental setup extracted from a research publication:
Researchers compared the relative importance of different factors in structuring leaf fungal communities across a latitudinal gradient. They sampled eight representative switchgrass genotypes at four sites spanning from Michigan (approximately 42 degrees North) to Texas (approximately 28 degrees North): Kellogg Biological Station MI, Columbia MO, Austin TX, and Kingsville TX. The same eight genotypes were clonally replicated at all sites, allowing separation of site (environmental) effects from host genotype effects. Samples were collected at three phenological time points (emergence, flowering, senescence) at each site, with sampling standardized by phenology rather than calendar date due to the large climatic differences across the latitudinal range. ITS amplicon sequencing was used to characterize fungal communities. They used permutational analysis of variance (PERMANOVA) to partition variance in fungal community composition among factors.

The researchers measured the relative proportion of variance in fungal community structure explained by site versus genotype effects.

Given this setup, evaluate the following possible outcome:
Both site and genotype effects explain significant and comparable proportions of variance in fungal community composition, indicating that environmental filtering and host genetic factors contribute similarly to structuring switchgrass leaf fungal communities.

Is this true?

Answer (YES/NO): NO